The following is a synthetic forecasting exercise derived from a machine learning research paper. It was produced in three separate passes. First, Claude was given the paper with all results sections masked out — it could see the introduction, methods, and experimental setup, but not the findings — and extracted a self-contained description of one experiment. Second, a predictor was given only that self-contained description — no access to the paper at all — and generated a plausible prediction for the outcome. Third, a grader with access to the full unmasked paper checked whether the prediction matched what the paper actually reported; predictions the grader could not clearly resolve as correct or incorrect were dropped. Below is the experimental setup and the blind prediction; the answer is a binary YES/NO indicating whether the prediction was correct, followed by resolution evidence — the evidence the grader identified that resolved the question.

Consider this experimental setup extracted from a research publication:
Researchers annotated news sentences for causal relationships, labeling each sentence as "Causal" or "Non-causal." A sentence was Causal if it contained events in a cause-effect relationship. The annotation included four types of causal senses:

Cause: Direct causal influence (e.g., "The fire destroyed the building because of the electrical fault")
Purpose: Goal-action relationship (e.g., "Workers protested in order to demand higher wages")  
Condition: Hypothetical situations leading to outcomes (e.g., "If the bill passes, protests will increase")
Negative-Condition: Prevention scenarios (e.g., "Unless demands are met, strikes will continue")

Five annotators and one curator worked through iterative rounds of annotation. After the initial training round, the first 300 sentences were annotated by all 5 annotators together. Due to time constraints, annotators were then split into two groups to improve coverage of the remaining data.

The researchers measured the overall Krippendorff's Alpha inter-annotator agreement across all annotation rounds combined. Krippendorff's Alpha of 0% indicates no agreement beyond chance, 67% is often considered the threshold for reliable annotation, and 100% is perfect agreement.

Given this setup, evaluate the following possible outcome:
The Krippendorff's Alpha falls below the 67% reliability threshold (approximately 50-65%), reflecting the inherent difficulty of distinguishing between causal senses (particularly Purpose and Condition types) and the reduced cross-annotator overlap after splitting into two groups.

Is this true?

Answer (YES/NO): NO